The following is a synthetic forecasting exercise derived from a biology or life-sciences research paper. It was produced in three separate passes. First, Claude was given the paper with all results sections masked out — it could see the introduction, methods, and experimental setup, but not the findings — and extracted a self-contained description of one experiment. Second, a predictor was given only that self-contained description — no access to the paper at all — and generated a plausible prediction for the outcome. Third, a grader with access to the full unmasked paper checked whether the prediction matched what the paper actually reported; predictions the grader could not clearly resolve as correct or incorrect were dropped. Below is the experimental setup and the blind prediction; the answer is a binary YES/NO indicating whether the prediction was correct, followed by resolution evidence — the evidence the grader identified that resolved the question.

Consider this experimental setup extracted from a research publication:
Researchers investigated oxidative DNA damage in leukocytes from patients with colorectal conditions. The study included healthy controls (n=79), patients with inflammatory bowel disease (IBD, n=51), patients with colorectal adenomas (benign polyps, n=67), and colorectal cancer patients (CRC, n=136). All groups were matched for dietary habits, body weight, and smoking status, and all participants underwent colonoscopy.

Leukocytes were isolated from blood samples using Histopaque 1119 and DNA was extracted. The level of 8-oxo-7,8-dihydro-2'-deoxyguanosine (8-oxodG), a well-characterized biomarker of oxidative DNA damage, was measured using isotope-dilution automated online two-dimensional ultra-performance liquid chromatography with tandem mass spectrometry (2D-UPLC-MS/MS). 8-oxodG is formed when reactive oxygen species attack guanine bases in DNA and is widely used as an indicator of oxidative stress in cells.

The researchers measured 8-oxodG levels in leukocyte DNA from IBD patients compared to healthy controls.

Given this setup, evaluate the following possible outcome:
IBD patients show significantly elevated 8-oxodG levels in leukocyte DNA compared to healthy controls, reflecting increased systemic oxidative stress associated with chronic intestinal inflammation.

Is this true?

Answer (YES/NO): YES